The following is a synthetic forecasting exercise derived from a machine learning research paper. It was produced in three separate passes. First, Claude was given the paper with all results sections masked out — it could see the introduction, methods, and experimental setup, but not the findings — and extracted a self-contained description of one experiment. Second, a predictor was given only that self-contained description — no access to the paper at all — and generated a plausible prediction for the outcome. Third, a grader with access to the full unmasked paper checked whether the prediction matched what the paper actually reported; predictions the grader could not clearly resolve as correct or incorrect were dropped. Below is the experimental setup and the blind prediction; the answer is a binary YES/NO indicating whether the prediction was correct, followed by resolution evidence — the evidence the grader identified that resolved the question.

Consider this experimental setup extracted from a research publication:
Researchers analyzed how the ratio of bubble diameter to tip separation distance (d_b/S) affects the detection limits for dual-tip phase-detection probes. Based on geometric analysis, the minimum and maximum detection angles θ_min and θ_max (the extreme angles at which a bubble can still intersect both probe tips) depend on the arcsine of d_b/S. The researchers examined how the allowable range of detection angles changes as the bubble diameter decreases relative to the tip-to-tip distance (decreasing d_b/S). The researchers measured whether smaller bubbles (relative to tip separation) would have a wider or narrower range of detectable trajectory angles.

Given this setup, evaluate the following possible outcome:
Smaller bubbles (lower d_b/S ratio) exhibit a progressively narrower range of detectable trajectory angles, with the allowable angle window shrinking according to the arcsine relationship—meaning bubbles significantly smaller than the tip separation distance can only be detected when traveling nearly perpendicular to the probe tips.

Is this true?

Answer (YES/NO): NO